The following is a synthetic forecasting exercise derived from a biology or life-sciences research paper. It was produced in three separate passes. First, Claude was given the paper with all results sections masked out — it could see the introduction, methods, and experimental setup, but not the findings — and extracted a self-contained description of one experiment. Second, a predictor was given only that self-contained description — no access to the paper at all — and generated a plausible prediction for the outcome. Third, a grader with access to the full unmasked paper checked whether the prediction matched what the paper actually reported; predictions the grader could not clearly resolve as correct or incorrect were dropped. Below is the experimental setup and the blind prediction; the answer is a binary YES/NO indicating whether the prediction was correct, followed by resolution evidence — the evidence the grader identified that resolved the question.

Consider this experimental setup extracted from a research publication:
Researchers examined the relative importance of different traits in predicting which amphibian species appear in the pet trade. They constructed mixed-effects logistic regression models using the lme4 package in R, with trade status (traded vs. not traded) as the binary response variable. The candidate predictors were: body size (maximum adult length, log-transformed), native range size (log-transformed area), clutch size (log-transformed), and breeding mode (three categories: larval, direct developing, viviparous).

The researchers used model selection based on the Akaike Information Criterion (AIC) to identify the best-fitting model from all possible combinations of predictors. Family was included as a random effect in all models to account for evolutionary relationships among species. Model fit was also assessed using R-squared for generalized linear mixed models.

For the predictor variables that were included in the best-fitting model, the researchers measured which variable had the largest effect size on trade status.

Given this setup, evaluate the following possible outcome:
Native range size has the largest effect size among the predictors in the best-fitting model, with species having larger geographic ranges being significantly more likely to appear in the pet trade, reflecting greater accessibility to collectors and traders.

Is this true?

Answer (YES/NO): NO